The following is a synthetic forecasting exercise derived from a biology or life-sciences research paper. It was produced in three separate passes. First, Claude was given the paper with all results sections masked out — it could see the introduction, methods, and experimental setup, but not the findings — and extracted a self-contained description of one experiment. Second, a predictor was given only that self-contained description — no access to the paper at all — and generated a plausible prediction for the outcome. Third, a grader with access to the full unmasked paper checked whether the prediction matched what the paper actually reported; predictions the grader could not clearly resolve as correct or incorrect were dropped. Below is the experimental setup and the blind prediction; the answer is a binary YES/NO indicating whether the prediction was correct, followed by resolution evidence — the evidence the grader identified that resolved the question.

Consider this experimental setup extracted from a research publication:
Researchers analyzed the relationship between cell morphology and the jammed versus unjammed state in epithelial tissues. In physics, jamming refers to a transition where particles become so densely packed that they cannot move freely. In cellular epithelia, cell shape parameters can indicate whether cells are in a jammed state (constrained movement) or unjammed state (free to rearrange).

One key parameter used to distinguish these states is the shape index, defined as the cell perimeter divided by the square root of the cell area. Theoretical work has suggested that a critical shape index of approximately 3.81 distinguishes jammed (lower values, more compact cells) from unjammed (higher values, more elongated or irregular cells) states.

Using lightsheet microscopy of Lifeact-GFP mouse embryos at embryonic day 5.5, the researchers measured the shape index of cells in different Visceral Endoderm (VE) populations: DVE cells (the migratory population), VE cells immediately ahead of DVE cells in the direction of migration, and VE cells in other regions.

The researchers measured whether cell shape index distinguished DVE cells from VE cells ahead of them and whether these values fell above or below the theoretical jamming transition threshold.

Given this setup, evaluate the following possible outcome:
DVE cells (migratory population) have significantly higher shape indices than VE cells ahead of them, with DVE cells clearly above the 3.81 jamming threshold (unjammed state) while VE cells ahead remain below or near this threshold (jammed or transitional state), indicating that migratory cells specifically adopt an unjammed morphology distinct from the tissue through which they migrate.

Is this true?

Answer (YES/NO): NO